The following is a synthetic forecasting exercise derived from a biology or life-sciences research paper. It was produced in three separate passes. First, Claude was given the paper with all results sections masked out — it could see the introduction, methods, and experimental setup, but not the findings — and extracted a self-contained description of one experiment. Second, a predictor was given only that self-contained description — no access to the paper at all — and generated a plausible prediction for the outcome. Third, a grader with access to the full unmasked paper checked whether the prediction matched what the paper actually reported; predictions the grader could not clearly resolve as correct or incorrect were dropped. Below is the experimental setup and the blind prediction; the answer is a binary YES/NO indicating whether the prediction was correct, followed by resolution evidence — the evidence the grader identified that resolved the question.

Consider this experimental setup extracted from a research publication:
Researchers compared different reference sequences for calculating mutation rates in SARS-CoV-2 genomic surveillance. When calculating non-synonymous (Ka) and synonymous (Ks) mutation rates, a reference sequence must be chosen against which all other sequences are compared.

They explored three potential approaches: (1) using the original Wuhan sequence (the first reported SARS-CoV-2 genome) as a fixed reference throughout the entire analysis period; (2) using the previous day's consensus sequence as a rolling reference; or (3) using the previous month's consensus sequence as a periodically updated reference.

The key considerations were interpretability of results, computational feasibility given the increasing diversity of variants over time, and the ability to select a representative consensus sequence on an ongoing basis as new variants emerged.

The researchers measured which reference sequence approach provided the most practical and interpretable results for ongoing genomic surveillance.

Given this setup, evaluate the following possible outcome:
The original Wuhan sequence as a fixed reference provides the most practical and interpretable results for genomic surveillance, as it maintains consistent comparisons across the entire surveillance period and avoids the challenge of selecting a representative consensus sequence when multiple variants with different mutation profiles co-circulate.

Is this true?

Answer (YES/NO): YES